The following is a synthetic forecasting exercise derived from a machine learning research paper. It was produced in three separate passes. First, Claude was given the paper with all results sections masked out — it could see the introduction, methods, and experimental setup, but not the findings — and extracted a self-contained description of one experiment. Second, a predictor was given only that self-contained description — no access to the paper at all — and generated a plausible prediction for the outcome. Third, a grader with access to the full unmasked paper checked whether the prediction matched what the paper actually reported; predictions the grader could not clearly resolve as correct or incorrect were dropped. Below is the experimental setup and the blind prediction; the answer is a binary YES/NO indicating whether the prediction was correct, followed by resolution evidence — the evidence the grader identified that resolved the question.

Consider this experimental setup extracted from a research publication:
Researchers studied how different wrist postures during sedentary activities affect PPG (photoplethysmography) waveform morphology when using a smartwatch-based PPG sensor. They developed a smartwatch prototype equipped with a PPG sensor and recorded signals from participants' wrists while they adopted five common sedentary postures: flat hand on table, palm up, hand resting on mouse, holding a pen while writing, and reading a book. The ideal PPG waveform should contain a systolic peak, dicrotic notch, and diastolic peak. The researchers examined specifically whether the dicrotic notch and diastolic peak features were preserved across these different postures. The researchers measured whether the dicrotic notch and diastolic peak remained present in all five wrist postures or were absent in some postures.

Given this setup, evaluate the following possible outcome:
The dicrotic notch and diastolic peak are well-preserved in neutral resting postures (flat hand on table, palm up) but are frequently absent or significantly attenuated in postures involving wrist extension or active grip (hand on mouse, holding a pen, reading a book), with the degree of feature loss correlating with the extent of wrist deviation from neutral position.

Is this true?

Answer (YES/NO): NO